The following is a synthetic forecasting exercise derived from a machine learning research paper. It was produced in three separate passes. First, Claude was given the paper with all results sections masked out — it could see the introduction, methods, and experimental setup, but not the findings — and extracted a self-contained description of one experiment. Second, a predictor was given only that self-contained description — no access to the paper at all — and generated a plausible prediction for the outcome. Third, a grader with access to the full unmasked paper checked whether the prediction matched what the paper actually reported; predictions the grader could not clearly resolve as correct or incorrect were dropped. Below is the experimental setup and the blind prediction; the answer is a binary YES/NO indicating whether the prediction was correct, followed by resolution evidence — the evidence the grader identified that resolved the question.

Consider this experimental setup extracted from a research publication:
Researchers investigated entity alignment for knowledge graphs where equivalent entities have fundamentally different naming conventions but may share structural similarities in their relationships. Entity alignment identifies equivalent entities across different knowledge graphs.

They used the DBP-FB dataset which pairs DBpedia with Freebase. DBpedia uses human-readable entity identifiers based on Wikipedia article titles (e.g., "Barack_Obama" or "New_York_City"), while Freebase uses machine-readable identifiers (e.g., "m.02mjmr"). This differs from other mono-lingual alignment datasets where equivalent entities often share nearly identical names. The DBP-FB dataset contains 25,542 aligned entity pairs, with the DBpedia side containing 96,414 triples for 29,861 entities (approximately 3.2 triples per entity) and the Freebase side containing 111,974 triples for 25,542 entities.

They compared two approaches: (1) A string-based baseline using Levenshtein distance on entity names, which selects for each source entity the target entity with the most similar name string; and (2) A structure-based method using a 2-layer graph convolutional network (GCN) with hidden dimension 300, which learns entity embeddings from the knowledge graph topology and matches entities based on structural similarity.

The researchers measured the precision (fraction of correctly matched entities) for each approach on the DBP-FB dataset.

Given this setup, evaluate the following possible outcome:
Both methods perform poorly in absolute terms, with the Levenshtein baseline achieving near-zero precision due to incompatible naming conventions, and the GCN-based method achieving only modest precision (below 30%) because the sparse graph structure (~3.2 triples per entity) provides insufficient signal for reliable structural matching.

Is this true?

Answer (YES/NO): NO